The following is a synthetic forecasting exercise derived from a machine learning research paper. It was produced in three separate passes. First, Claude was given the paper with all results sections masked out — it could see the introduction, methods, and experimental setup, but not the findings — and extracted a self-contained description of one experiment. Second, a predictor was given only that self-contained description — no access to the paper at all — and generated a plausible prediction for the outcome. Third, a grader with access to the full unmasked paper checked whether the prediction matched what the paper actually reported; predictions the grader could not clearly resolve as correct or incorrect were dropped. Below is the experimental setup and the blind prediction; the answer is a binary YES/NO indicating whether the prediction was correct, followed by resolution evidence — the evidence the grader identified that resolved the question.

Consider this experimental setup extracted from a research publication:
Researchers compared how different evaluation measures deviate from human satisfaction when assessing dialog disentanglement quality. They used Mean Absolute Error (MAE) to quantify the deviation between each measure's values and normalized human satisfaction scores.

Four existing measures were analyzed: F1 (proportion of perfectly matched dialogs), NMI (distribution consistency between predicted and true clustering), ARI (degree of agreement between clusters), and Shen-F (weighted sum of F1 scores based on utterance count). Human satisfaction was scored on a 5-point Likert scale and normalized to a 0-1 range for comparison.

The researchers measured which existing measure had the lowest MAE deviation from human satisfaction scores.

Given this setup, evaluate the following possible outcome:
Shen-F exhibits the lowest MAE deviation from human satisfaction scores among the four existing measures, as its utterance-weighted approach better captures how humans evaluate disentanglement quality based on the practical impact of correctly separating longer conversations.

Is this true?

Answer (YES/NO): NO